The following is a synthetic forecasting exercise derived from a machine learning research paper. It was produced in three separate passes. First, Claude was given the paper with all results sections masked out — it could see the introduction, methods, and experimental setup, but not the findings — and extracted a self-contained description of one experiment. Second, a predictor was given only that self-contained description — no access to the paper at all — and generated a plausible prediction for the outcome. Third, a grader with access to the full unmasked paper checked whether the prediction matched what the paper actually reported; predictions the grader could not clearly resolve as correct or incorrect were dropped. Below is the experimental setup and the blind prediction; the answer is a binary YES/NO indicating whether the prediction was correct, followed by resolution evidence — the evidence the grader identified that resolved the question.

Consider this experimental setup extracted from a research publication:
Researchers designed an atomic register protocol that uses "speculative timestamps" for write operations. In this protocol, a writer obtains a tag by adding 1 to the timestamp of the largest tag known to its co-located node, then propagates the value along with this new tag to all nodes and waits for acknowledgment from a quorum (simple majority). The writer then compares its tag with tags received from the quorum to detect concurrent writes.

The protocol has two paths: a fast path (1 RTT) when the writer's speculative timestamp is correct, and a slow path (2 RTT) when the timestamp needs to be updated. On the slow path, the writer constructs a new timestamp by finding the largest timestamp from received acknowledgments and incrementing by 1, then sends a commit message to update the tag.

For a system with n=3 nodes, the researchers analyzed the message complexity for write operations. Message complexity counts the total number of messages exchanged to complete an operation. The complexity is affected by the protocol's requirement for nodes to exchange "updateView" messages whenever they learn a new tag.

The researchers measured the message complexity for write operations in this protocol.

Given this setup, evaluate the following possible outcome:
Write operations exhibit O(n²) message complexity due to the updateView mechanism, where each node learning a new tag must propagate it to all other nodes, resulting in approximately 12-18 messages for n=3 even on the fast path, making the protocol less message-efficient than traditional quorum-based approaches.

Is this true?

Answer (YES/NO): NO